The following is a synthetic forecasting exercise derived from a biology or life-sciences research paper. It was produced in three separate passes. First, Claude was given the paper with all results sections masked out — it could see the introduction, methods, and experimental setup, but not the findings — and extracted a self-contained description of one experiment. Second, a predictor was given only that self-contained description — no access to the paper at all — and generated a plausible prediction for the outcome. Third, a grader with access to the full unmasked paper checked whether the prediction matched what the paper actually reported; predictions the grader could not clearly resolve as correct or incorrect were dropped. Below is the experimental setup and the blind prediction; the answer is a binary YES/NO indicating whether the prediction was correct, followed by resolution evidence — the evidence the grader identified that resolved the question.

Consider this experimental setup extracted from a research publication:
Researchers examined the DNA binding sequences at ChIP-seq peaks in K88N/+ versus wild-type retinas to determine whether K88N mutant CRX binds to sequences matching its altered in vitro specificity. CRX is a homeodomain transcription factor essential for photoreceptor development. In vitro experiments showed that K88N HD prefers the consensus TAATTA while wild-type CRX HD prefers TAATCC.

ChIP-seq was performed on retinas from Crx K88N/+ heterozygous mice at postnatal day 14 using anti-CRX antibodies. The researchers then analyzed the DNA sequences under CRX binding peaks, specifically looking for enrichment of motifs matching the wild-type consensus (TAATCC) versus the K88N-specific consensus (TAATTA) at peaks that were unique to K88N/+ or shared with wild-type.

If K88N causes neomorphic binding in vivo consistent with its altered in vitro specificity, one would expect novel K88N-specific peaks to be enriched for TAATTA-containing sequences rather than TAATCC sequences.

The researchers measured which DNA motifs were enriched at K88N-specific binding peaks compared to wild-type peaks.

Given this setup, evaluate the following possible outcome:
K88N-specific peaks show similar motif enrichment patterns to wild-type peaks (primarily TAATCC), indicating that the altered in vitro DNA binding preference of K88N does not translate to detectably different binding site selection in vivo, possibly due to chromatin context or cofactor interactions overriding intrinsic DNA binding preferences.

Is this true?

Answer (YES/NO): NO